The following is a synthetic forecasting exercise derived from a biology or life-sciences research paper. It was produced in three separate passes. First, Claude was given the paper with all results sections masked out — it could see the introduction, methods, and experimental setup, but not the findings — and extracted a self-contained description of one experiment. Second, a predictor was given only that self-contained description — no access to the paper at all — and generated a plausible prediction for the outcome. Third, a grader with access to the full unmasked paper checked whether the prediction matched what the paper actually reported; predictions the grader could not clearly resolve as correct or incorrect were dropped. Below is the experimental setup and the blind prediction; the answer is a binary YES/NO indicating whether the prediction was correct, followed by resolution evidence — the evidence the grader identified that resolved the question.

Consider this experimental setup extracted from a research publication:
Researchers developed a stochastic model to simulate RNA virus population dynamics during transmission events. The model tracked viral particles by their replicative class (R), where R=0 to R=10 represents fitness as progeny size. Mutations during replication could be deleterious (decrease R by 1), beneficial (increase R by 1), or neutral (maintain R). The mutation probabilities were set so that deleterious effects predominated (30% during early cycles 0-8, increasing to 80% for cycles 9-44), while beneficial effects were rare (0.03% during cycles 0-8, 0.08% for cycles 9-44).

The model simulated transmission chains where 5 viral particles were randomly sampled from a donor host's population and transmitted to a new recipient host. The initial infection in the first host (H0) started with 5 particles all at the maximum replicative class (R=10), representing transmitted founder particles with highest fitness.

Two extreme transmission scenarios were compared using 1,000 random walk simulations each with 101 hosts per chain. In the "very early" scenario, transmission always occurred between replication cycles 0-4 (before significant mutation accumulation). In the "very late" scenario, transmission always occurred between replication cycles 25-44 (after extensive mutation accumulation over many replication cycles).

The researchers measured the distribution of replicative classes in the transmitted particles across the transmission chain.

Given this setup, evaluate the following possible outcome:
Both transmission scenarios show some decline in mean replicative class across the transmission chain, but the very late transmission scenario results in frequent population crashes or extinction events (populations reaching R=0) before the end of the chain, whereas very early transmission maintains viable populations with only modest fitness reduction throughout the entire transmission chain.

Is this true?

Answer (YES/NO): NO